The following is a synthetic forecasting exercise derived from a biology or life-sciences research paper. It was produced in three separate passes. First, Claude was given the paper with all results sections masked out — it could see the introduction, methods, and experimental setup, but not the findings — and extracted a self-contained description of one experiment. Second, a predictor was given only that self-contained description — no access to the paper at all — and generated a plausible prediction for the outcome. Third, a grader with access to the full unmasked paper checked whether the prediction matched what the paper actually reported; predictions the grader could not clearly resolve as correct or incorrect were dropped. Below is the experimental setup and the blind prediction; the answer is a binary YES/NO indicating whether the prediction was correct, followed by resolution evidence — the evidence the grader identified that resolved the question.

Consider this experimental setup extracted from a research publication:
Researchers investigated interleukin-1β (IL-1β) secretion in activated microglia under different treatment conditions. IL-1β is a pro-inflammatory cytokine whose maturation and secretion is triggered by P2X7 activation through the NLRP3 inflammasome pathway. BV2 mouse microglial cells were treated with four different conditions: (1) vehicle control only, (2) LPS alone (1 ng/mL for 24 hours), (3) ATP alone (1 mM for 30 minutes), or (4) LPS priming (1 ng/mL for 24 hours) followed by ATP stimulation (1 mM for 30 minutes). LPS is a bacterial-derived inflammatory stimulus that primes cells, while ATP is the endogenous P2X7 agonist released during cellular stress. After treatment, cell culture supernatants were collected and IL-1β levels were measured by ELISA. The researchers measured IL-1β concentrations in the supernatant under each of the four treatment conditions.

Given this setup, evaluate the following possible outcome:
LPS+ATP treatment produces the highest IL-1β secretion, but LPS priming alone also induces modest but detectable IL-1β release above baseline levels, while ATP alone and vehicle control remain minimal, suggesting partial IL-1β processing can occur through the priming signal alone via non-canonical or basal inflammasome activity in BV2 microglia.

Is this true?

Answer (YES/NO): YES